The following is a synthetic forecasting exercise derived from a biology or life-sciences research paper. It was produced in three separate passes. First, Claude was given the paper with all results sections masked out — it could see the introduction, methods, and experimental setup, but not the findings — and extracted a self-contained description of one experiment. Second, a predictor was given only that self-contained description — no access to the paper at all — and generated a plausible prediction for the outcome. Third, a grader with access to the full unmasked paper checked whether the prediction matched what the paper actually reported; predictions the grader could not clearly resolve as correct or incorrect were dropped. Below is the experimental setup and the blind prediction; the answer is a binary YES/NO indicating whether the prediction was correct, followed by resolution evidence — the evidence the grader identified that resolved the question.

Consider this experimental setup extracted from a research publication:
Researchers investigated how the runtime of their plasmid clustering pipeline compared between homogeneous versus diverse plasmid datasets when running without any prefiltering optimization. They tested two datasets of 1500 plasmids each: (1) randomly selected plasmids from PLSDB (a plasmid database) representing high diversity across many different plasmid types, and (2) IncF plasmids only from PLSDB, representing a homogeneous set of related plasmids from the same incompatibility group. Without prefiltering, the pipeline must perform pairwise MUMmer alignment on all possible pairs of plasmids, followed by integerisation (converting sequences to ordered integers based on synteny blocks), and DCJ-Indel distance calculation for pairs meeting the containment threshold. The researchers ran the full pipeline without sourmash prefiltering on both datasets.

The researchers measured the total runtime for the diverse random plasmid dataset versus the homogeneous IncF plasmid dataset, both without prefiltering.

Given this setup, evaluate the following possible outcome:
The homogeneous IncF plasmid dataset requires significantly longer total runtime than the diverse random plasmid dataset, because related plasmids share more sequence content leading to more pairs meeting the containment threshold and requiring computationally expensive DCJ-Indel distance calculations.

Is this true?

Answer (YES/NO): YES